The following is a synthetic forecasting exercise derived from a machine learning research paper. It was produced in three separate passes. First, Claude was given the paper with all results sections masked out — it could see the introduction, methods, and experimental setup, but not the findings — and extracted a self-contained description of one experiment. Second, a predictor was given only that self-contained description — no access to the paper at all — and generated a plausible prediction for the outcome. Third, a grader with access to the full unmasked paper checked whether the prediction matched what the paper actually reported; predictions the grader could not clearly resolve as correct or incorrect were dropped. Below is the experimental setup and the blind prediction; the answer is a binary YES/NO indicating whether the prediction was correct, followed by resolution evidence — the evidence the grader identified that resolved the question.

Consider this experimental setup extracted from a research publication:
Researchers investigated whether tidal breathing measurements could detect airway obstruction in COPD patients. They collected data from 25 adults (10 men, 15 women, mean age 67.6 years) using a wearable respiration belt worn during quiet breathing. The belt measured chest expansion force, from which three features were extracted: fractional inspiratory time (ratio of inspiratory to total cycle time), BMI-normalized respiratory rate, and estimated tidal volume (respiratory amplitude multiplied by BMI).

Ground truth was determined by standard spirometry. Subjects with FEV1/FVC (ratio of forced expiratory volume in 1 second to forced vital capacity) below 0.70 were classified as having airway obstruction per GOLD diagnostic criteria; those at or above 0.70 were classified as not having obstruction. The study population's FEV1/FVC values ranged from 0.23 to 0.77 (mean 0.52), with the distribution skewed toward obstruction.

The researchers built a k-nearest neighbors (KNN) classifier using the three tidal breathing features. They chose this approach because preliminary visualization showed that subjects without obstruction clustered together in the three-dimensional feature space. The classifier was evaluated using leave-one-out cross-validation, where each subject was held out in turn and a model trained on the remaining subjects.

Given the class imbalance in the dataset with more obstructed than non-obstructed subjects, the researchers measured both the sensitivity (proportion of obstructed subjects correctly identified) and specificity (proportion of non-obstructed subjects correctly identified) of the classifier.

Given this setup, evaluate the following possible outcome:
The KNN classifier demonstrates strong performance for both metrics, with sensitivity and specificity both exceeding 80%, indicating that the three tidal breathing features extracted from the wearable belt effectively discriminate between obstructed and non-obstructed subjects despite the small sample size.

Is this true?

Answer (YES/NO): NO